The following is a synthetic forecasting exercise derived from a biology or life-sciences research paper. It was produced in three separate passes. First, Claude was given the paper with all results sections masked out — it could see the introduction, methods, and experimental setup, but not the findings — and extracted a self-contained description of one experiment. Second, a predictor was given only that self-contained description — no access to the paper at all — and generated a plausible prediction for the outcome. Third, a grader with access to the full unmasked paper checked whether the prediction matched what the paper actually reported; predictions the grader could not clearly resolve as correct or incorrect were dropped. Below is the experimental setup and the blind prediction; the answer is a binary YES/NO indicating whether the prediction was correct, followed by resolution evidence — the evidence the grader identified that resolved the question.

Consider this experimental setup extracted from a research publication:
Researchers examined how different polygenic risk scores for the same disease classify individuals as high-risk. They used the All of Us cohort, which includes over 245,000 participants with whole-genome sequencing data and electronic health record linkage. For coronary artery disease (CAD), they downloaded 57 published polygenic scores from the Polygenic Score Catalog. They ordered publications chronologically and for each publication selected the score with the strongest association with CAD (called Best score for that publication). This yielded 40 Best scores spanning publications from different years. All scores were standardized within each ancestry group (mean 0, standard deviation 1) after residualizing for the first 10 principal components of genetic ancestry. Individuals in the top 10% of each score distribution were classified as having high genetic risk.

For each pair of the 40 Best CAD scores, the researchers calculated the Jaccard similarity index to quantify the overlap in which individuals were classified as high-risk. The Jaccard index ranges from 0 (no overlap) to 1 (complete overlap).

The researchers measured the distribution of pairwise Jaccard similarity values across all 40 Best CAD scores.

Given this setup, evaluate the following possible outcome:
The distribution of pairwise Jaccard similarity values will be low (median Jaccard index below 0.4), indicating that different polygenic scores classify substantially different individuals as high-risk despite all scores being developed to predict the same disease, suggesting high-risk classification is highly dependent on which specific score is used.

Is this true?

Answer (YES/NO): YES